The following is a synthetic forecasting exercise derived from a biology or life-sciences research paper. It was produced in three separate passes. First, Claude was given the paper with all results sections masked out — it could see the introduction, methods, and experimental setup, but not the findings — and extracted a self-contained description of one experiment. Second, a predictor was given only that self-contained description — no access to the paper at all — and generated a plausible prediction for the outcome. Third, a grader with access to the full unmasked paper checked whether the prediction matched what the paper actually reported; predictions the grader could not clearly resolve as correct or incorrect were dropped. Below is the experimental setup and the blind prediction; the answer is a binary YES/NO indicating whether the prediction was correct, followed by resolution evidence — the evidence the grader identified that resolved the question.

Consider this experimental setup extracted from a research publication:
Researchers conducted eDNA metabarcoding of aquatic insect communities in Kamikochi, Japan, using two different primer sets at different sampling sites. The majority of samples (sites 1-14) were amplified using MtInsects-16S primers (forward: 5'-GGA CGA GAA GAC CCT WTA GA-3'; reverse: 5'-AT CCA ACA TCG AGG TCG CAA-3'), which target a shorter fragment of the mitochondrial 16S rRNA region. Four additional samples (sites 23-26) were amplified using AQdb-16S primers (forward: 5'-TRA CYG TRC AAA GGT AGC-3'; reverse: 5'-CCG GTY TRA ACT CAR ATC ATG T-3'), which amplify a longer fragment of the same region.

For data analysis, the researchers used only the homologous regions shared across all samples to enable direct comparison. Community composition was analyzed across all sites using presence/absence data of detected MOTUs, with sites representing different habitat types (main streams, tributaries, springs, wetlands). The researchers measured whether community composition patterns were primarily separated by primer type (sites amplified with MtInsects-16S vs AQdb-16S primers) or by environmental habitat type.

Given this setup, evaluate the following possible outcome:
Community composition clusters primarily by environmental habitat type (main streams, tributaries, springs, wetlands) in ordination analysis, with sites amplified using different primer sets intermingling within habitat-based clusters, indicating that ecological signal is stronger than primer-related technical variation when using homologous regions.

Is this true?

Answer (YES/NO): NO